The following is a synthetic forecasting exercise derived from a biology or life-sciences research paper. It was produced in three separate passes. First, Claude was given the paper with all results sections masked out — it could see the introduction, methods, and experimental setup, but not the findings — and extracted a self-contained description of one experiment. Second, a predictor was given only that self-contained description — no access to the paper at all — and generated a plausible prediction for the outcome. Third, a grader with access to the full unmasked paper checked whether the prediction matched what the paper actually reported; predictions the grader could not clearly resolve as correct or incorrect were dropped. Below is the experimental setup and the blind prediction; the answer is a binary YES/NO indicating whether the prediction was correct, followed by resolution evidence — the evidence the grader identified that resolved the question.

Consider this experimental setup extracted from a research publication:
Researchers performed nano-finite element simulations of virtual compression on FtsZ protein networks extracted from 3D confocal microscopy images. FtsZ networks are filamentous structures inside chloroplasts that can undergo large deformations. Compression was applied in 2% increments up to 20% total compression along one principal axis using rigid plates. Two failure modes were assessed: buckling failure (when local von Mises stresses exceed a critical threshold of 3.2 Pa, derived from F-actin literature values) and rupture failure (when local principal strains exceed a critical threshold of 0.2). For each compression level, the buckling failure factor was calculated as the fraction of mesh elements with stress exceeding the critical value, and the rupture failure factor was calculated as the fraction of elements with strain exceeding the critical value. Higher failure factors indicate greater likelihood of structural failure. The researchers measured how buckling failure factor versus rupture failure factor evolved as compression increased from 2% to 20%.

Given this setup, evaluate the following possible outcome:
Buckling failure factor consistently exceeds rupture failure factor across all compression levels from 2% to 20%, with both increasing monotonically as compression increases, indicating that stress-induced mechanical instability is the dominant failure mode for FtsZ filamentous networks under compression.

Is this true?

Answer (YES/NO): NO